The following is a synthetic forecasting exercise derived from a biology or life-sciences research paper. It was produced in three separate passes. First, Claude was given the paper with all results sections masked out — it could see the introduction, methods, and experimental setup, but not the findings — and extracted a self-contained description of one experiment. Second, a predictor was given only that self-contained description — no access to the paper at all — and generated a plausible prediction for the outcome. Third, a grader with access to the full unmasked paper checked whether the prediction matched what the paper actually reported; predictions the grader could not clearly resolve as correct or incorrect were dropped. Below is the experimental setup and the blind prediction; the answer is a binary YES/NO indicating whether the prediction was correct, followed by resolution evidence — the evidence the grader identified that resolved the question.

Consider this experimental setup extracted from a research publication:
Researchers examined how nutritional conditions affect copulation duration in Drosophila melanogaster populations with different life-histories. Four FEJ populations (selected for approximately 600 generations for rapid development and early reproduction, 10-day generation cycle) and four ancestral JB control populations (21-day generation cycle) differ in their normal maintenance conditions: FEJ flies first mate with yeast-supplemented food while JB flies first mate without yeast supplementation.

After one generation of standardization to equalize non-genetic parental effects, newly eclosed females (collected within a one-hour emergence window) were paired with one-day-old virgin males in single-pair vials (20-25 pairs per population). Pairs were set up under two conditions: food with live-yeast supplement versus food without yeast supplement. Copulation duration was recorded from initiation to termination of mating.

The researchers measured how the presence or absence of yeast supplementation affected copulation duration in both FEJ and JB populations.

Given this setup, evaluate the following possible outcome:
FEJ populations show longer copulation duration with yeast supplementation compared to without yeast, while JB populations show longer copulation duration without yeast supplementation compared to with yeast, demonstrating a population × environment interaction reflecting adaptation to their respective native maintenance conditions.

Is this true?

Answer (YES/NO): NO